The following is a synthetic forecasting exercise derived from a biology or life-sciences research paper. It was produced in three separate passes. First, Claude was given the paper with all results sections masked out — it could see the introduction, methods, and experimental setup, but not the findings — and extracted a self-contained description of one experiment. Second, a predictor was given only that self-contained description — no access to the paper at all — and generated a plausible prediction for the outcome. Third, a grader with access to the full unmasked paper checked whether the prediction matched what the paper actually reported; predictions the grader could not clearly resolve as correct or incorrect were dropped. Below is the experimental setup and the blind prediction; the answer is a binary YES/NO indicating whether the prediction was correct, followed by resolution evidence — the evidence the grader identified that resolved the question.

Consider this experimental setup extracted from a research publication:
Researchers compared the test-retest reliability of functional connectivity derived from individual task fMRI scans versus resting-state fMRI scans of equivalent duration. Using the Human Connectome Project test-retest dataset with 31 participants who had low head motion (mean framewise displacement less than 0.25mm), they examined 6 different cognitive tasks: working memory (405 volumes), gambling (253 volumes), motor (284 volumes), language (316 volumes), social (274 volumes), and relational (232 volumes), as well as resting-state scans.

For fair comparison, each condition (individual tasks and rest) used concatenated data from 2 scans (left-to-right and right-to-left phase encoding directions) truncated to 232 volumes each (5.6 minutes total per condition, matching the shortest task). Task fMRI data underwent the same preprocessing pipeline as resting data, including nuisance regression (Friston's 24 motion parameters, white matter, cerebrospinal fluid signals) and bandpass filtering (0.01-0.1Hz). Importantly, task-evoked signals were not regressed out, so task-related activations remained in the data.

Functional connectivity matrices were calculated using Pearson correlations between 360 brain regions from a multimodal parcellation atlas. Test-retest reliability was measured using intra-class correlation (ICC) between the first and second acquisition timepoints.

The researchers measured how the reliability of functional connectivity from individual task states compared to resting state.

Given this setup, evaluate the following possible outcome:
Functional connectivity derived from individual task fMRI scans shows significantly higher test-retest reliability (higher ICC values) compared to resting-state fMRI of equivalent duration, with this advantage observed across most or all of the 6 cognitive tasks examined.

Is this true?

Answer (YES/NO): YES